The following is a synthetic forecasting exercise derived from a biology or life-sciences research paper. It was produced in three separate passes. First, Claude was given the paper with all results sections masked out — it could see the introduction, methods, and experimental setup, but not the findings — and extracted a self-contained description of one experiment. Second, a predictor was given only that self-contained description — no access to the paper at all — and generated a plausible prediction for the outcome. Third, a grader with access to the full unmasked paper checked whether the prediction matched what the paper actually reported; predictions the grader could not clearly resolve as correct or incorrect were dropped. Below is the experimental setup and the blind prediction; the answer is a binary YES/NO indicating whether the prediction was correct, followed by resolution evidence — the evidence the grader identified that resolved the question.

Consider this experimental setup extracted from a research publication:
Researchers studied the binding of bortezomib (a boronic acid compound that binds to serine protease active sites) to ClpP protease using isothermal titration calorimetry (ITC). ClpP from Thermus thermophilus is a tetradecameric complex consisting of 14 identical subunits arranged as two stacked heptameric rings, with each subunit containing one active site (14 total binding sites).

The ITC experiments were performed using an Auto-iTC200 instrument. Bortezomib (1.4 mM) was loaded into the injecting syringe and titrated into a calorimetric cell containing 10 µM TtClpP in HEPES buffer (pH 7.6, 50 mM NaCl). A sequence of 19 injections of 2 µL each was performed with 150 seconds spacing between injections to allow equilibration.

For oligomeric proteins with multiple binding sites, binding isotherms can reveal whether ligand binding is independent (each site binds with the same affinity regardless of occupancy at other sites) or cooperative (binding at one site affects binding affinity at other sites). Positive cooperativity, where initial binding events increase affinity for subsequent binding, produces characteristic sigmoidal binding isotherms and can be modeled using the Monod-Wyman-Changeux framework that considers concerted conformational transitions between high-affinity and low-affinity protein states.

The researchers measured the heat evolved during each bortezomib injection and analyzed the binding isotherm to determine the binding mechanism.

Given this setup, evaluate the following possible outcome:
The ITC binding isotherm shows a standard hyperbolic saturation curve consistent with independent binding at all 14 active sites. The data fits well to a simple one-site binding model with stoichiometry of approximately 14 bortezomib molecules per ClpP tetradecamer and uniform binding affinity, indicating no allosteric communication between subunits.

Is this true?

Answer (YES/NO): NO